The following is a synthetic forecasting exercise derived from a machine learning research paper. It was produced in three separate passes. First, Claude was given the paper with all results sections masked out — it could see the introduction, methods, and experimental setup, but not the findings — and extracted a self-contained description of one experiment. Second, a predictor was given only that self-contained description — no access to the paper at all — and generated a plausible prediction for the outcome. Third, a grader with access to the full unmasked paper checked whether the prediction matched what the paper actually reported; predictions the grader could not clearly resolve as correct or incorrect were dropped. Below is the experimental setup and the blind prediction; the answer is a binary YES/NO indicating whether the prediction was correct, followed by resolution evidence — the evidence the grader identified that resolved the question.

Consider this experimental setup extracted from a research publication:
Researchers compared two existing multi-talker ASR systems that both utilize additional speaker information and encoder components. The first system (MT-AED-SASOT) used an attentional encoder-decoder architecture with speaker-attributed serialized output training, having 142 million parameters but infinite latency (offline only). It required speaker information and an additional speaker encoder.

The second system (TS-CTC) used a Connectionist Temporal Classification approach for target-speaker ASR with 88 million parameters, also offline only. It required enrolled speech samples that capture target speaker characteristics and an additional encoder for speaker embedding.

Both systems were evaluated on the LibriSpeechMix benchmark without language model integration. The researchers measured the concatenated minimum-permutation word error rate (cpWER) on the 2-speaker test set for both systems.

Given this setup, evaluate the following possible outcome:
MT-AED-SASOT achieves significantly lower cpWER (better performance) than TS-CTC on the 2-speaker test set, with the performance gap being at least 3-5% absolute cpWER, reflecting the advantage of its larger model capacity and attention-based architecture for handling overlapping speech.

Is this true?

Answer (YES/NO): NO